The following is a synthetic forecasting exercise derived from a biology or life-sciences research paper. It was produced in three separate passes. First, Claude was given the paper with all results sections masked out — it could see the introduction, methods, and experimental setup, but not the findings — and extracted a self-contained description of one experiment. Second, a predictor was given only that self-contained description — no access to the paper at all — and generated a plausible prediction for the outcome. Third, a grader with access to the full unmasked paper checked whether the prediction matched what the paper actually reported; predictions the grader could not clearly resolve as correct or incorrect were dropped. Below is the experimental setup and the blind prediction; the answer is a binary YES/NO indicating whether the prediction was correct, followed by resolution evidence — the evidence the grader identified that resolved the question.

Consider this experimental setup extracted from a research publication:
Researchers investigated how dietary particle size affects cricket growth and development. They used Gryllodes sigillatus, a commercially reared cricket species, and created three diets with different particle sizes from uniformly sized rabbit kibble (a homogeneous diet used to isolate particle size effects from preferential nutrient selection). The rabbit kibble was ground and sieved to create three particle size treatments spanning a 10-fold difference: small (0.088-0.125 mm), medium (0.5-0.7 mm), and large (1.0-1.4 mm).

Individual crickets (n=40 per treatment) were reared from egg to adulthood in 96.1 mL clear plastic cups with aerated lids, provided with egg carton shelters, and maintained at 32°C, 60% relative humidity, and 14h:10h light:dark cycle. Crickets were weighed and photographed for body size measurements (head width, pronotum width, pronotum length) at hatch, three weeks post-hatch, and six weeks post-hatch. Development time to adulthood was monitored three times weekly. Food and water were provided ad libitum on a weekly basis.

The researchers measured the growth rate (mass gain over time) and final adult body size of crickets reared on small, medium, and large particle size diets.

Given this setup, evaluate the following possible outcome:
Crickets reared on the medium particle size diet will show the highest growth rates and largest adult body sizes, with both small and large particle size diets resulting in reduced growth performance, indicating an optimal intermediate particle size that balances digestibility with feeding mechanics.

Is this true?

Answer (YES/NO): NO